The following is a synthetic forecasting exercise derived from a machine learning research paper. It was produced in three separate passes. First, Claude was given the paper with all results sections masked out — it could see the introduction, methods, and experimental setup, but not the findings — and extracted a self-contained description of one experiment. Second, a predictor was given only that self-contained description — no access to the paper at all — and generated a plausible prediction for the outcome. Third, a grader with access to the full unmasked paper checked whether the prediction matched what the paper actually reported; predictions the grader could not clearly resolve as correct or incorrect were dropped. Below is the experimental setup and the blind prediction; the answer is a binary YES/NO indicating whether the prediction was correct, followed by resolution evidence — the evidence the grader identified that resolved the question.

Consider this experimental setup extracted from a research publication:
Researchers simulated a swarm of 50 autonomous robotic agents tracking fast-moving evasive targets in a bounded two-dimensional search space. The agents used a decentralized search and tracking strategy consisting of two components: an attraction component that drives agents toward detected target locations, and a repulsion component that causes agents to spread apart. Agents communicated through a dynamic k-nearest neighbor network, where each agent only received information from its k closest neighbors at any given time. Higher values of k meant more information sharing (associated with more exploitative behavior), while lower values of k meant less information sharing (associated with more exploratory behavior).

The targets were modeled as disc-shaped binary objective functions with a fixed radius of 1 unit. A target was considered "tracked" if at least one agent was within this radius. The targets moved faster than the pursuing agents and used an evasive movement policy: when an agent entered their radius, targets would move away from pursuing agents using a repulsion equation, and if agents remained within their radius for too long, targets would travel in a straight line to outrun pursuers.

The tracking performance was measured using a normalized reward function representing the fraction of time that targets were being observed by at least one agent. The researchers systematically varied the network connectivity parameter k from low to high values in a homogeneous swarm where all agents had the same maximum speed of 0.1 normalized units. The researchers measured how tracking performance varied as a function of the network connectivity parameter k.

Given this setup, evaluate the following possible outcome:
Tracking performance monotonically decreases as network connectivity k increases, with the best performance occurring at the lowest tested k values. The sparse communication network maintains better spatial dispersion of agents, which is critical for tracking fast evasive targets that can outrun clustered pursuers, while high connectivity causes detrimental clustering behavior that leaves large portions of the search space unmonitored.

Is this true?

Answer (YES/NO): NO